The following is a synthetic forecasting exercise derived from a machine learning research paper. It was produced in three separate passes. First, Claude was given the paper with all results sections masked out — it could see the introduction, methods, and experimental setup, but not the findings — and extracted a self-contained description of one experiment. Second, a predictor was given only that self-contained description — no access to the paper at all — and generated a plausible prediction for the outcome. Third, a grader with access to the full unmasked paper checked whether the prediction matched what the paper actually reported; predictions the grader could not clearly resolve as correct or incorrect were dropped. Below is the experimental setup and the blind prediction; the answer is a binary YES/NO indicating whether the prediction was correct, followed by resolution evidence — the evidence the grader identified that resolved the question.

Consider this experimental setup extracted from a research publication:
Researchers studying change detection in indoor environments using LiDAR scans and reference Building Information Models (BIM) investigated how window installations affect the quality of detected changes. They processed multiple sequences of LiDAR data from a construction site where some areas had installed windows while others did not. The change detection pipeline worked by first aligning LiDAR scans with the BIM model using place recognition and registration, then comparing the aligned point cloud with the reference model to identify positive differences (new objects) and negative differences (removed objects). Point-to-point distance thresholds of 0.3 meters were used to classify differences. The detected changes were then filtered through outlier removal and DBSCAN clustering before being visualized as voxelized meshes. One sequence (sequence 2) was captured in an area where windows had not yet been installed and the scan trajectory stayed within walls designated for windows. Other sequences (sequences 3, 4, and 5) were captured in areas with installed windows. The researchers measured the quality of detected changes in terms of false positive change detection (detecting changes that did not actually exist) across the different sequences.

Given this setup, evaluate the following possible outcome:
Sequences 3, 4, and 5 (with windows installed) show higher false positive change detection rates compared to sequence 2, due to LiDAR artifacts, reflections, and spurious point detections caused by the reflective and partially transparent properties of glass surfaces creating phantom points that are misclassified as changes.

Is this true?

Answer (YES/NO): YES